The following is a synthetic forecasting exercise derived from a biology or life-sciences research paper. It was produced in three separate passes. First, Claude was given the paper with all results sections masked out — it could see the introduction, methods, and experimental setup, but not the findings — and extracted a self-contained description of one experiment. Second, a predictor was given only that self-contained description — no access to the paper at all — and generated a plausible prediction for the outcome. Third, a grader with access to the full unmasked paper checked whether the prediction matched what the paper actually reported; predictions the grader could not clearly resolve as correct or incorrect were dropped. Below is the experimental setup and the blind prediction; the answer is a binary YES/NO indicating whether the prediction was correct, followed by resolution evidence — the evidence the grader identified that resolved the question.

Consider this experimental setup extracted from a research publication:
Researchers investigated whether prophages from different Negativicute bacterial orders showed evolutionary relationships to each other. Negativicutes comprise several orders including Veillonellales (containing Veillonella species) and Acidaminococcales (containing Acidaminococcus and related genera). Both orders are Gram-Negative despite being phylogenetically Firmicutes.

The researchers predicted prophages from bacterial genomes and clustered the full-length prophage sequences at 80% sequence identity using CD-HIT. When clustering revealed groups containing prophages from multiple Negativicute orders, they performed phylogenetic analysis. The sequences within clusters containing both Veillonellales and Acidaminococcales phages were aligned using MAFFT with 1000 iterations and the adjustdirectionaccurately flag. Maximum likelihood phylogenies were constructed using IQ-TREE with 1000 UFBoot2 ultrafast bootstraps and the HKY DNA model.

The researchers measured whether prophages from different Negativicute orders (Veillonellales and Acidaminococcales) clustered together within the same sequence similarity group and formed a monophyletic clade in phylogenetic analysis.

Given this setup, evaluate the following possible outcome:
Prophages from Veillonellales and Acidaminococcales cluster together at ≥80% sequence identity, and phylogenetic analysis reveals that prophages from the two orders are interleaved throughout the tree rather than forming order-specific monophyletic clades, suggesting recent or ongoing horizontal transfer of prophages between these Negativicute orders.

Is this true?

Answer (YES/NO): YES